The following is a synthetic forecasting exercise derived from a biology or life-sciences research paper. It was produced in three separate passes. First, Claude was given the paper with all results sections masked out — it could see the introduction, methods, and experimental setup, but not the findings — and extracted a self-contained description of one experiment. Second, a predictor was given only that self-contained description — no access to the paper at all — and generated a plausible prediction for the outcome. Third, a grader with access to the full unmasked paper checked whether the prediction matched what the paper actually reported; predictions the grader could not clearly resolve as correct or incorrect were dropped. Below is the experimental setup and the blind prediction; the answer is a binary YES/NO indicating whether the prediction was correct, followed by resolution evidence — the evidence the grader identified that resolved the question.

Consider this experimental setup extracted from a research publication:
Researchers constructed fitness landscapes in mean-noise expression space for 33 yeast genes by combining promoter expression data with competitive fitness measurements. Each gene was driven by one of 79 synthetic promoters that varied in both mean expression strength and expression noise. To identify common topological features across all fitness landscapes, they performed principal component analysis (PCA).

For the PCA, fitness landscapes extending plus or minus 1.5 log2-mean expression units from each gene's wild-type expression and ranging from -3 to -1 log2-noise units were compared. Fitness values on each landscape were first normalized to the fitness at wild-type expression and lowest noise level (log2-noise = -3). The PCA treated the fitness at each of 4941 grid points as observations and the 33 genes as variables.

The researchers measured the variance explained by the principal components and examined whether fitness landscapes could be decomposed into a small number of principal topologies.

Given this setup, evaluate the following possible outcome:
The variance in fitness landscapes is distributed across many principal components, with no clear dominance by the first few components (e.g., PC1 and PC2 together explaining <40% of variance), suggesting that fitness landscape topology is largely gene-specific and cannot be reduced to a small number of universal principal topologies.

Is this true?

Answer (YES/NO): NO